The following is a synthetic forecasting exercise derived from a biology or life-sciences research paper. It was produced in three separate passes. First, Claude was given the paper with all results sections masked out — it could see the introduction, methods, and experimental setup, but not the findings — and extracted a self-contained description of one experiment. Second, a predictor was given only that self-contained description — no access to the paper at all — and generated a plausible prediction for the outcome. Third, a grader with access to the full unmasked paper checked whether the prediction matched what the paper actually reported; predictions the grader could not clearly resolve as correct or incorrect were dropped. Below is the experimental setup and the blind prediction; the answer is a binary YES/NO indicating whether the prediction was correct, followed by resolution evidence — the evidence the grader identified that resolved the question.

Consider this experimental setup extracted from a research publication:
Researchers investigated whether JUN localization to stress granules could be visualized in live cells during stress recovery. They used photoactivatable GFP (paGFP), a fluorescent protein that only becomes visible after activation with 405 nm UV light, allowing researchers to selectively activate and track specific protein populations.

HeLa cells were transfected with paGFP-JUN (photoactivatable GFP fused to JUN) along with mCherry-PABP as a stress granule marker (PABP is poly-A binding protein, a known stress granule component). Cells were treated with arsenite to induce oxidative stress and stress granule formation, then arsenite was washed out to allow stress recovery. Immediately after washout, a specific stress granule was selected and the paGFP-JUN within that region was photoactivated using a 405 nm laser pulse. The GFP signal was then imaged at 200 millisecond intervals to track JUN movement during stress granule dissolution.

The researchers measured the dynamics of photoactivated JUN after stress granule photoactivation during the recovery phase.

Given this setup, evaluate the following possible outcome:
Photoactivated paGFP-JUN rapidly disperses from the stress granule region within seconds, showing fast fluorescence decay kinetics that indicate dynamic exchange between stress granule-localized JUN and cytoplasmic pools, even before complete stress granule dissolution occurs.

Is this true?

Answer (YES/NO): NO